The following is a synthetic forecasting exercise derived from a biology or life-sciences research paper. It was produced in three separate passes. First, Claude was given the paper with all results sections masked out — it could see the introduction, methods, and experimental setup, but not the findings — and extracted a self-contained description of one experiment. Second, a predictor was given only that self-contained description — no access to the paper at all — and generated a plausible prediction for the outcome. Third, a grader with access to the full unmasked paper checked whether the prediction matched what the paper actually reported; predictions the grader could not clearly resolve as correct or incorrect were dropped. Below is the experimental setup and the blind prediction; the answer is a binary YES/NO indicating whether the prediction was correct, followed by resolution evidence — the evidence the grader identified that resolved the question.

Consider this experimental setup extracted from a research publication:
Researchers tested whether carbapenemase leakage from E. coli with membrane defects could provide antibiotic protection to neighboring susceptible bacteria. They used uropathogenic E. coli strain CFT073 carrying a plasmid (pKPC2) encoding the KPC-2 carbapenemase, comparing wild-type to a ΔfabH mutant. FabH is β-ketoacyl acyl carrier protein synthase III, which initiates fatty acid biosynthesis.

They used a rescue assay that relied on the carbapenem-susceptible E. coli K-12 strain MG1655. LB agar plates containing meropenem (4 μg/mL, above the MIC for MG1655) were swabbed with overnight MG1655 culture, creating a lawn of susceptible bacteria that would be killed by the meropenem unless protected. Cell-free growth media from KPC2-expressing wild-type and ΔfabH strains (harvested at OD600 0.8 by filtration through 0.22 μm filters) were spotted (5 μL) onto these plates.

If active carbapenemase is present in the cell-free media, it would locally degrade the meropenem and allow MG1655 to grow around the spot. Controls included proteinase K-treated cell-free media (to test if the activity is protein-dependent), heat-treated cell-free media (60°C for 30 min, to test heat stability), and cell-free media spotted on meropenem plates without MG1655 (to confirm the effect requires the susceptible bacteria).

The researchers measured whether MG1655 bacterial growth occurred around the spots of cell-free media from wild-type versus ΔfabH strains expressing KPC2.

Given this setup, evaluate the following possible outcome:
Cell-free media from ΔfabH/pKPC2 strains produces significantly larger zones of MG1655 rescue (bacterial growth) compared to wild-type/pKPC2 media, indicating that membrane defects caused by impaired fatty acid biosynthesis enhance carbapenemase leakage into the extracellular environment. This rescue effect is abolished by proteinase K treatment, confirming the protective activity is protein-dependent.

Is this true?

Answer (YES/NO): YES